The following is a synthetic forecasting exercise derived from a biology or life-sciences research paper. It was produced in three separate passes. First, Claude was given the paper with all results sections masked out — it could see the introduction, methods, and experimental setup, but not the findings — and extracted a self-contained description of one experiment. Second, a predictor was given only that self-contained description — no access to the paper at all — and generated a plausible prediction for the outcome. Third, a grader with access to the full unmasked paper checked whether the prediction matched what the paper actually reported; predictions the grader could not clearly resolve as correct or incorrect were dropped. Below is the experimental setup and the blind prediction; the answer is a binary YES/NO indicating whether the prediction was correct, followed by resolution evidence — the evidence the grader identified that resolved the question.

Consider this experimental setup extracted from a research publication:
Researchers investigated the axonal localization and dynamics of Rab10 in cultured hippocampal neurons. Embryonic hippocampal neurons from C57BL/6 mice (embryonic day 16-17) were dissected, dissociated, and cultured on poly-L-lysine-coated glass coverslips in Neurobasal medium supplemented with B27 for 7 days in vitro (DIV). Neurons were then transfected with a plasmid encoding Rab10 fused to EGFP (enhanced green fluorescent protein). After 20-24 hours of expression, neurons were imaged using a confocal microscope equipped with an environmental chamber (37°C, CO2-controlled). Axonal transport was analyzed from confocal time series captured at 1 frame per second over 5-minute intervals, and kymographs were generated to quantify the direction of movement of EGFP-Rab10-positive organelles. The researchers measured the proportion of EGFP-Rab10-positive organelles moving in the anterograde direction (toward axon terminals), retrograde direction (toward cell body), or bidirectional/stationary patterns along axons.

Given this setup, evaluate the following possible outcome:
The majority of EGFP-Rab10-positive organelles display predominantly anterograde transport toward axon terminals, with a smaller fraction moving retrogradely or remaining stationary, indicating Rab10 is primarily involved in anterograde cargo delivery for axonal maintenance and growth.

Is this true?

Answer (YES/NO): NO